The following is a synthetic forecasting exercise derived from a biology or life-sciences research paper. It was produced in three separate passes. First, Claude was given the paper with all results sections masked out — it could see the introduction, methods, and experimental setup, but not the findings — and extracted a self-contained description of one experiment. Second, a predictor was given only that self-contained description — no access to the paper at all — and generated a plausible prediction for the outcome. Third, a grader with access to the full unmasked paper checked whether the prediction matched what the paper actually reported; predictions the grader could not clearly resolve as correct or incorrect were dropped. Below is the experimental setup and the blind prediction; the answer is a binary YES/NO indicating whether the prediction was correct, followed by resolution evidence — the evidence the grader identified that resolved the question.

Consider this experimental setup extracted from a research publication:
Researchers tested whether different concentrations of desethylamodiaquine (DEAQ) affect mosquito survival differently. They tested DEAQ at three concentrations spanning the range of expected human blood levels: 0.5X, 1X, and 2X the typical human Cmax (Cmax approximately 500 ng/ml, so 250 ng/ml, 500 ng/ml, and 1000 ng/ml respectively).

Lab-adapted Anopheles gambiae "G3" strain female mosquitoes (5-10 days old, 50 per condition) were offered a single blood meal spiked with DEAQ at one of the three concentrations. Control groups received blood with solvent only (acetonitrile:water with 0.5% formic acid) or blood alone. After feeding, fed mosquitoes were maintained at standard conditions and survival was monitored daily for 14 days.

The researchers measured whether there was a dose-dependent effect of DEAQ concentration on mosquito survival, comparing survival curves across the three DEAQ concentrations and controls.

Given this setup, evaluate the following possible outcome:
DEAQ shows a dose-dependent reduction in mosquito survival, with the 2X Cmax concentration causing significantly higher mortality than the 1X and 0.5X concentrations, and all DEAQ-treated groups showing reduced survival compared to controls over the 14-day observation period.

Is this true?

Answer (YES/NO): NO